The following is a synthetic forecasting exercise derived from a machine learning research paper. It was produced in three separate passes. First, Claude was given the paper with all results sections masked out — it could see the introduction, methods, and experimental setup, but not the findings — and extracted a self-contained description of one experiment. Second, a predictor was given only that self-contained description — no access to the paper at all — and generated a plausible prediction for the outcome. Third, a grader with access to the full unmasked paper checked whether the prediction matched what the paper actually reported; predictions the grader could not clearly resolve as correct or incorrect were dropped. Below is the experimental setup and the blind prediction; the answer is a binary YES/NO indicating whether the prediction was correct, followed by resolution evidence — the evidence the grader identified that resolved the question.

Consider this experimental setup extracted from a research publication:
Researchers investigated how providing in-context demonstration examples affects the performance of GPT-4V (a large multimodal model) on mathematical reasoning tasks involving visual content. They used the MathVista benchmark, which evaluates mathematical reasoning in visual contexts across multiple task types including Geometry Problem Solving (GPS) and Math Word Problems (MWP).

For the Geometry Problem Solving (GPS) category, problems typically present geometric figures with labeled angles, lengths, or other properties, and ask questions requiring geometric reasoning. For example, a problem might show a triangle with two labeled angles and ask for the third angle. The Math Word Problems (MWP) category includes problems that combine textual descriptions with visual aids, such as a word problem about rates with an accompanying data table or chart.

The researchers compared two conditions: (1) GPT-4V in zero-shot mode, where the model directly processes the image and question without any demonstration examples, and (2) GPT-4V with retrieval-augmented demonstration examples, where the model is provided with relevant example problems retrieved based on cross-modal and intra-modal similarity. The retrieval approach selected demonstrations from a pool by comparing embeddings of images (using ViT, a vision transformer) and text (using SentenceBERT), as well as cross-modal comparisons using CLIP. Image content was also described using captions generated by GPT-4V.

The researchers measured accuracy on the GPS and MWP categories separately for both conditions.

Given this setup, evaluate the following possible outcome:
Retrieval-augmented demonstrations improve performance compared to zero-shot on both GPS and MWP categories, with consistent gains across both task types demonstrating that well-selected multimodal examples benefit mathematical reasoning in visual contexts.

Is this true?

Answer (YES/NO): NO